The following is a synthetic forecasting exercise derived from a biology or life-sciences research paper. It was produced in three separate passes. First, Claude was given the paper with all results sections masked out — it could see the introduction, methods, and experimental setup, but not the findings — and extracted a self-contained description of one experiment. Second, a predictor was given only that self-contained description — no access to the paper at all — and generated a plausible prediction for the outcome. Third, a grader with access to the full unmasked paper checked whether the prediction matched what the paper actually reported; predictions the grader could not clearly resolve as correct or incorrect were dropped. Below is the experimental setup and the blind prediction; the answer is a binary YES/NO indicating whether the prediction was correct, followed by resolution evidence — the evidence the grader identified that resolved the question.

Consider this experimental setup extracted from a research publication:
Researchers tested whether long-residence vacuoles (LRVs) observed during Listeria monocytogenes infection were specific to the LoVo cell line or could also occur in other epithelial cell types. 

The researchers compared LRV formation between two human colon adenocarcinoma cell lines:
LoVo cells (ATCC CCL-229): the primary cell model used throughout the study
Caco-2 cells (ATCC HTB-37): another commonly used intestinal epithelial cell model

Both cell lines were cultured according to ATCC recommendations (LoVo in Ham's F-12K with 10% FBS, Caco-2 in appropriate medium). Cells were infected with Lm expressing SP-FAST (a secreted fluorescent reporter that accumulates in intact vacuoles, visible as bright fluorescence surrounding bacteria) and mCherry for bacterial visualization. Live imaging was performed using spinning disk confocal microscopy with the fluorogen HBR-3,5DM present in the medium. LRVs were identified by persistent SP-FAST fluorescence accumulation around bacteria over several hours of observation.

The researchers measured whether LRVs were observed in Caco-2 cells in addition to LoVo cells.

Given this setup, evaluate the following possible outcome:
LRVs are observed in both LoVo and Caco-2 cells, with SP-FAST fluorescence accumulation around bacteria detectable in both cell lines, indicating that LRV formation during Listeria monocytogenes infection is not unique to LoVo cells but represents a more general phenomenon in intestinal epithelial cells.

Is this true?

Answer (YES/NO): YES